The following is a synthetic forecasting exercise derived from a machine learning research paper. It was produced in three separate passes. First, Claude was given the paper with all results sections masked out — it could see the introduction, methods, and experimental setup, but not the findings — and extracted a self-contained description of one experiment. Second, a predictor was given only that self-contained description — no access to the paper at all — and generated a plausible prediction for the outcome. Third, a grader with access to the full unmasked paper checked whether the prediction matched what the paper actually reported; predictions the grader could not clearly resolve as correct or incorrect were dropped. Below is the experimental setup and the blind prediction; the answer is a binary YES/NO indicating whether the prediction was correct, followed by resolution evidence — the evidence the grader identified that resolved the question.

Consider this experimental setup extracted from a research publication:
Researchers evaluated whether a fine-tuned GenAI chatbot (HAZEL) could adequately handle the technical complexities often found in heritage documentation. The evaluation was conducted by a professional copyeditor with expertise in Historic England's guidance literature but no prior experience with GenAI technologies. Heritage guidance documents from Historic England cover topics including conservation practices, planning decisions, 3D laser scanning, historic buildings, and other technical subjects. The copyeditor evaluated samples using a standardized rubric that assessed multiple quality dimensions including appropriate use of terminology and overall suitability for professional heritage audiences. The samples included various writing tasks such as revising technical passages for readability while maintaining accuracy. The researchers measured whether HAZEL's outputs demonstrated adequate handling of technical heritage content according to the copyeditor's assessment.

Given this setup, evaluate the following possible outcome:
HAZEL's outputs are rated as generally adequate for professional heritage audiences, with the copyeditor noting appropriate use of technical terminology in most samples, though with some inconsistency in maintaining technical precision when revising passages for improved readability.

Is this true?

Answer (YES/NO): NO